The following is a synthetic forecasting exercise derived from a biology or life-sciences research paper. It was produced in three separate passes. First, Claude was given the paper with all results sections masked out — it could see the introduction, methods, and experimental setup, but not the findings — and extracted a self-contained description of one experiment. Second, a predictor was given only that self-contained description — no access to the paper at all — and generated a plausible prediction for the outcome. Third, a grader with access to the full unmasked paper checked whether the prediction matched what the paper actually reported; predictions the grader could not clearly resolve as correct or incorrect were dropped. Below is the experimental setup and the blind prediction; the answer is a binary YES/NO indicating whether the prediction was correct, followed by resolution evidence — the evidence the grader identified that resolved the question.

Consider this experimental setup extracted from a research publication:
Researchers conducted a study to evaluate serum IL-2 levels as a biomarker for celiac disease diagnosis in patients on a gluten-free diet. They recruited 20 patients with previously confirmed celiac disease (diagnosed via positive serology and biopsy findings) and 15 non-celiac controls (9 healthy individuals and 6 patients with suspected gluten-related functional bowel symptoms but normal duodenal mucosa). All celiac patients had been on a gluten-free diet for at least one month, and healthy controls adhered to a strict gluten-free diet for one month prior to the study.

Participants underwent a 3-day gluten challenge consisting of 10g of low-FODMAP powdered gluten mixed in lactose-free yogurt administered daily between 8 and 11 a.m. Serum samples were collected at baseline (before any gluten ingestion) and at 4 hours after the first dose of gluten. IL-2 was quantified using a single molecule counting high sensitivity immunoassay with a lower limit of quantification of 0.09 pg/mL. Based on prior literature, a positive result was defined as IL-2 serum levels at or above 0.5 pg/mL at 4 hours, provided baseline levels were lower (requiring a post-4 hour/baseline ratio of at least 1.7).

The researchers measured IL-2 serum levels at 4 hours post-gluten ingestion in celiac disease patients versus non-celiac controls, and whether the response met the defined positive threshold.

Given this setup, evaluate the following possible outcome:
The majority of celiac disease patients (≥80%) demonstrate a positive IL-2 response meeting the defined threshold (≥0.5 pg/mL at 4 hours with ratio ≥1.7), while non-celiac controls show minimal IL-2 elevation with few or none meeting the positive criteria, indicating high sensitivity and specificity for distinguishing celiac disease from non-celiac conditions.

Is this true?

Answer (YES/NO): NO